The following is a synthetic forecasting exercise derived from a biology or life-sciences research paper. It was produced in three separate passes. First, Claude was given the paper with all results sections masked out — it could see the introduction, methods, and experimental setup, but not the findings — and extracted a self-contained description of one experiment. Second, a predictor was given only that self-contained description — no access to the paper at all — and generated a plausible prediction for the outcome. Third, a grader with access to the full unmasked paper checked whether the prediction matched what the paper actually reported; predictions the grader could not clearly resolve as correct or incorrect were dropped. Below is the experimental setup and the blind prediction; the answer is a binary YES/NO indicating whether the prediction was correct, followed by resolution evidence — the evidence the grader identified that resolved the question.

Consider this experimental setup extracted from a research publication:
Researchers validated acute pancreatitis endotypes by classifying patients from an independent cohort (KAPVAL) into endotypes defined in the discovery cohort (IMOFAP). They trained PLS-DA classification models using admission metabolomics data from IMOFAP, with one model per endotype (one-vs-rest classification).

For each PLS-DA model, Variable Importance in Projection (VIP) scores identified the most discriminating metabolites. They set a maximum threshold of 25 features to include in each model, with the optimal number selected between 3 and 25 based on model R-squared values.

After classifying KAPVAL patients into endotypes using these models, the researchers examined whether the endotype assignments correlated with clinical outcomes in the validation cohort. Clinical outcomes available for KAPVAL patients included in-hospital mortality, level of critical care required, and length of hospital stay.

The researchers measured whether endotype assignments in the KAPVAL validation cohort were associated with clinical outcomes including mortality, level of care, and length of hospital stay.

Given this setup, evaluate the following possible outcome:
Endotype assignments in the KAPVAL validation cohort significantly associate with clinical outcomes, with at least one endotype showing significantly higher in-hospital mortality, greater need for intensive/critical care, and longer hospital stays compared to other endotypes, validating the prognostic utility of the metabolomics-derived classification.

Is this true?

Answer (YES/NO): YES